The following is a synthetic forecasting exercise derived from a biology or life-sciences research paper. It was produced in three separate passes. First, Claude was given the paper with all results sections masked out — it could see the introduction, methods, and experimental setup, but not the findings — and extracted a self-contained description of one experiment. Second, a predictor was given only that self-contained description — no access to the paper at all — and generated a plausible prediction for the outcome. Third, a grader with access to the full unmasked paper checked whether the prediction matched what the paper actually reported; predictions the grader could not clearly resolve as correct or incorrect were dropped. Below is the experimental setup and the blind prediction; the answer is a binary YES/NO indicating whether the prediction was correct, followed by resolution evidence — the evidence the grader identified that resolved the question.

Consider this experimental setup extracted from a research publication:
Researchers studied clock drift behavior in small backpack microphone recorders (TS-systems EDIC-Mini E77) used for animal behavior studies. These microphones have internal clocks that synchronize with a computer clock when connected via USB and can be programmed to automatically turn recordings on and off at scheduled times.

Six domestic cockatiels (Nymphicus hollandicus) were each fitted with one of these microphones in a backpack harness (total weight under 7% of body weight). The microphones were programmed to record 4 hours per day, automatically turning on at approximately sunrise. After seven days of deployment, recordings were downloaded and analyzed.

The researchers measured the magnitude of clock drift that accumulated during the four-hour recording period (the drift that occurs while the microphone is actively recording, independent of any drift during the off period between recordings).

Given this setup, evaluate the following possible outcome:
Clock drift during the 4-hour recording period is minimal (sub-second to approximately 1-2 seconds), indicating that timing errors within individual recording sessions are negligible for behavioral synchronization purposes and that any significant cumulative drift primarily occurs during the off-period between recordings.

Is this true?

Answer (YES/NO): NO